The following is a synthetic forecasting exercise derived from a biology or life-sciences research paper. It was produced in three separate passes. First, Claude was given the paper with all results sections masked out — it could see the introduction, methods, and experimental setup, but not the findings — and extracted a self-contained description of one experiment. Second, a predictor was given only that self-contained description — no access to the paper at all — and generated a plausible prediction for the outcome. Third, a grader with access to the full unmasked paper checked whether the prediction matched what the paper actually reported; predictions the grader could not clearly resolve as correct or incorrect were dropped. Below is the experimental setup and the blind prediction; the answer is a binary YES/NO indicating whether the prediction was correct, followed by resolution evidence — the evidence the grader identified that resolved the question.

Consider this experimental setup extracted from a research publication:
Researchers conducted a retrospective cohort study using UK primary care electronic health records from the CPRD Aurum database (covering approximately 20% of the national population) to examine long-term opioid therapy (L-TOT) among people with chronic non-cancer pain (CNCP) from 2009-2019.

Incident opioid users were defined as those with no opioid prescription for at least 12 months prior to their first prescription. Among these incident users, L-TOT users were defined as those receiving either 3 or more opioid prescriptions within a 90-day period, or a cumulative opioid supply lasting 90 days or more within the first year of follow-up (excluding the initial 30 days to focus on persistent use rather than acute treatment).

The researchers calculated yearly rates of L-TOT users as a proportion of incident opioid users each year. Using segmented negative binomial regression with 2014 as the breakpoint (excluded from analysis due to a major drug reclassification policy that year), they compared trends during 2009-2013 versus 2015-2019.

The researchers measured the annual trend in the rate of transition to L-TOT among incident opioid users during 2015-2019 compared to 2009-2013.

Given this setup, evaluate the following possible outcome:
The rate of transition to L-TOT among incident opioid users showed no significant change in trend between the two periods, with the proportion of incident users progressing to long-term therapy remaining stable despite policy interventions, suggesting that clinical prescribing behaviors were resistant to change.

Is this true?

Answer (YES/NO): NO